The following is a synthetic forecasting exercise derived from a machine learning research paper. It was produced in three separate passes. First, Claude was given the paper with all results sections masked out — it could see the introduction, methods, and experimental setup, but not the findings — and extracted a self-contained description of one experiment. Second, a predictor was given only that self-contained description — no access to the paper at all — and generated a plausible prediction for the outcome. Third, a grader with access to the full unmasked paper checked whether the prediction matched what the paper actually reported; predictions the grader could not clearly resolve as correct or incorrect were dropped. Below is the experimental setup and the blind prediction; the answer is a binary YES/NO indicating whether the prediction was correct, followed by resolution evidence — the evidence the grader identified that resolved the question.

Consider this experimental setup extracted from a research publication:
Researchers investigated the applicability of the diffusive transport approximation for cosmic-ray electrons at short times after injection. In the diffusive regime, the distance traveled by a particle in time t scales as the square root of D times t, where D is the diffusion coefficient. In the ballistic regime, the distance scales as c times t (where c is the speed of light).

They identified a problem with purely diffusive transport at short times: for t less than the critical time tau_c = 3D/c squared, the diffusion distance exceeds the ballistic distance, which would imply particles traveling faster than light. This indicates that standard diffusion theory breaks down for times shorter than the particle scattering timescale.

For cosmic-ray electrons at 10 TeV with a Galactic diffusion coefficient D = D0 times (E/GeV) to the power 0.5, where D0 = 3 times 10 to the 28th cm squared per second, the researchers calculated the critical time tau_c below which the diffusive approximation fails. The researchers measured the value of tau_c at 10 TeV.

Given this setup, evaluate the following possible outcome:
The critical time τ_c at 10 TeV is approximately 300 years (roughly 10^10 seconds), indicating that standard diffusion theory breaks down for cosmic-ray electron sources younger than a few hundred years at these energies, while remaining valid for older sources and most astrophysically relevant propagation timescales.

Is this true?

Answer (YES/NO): YES